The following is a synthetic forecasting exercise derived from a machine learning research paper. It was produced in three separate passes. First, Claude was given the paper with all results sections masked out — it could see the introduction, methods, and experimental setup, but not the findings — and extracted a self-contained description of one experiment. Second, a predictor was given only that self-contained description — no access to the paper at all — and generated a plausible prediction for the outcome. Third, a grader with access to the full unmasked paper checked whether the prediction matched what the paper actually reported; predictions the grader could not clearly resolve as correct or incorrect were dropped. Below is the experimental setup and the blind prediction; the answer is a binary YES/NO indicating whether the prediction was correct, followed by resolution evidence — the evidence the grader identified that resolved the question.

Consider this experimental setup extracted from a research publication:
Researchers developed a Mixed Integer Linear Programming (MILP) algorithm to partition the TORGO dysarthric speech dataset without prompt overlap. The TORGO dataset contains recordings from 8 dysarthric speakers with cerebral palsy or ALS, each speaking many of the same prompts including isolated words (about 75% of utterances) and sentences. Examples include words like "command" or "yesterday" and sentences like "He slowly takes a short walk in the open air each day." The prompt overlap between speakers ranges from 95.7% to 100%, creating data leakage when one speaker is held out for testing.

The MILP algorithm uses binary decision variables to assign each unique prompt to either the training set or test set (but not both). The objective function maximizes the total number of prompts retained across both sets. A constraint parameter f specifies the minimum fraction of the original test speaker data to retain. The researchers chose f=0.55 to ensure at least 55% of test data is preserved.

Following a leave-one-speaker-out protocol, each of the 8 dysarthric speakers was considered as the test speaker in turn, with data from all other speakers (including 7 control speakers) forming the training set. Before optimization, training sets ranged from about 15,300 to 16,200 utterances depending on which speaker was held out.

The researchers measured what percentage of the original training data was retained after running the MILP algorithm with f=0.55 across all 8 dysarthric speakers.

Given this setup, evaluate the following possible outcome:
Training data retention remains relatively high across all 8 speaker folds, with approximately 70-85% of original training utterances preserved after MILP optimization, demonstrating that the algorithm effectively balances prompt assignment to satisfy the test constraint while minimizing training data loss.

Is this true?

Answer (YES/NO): NO